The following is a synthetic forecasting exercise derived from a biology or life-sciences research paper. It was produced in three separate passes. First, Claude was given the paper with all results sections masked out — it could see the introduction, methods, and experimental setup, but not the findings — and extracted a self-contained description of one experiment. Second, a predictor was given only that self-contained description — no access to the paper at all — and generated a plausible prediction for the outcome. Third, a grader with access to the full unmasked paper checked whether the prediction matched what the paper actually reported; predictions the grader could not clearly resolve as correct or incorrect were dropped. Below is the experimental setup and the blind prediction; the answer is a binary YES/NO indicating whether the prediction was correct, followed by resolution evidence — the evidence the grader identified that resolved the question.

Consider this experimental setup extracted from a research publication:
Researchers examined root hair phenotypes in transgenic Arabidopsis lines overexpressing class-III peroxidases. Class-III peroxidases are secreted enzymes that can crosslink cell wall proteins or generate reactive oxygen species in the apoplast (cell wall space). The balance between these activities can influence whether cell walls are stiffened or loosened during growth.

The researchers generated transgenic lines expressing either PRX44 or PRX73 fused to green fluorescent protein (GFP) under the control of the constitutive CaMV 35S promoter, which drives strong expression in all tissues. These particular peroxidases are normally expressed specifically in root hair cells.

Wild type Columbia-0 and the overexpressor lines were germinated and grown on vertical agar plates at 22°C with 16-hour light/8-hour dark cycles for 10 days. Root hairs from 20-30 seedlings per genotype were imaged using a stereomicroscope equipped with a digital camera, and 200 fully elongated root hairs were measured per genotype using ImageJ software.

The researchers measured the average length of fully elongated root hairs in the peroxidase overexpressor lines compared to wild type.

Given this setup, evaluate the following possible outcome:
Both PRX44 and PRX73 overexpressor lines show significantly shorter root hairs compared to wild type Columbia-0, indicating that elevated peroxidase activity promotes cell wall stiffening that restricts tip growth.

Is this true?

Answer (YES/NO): NO